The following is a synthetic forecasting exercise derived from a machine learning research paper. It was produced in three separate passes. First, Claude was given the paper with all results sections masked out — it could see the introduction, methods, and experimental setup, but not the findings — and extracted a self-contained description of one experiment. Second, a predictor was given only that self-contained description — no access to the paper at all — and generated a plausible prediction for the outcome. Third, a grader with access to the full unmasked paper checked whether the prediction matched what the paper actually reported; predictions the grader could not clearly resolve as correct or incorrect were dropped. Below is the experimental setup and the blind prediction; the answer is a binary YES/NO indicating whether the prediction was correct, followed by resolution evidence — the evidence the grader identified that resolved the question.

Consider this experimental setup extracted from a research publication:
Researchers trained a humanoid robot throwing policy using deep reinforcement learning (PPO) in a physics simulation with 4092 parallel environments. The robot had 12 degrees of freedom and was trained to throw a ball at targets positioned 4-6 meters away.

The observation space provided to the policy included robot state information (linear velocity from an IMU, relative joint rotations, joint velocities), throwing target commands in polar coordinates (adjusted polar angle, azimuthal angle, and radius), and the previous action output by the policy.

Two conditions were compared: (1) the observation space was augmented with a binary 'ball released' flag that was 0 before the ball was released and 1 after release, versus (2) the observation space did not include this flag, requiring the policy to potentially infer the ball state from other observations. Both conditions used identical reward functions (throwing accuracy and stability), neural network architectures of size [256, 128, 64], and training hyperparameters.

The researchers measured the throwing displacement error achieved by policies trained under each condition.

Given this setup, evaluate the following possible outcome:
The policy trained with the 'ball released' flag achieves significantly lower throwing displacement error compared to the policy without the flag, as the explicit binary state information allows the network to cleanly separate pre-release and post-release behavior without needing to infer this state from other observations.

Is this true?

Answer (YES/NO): NO